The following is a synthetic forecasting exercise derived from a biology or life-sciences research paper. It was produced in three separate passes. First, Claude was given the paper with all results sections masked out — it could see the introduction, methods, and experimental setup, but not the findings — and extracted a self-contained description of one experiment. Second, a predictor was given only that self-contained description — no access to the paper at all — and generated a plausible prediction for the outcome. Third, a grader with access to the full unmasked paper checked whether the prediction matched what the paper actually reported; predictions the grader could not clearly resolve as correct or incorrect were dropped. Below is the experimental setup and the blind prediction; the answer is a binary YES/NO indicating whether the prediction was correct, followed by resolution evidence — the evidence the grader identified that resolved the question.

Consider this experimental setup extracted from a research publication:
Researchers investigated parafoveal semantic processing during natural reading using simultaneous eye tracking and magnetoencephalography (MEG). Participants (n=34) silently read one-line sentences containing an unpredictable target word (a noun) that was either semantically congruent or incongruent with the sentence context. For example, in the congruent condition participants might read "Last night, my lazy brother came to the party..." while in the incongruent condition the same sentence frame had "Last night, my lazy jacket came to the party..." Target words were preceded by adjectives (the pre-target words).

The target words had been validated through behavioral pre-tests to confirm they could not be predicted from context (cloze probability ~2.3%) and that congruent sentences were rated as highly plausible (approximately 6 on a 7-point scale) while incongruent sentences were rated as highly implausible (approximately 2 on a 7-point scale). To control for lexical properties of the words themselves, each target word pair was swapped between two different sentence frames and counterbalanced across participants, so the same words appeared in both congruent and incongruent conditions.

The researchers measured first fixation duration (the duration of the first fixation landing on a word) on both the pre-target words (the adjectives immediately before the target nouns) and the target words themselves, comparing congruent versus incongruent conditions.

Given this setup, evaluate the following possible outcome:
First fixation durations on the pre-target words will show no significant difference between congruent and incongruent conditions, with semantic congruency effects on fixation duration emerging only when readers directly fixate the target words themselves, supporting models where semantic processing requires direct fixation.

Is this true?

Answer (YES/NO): YES